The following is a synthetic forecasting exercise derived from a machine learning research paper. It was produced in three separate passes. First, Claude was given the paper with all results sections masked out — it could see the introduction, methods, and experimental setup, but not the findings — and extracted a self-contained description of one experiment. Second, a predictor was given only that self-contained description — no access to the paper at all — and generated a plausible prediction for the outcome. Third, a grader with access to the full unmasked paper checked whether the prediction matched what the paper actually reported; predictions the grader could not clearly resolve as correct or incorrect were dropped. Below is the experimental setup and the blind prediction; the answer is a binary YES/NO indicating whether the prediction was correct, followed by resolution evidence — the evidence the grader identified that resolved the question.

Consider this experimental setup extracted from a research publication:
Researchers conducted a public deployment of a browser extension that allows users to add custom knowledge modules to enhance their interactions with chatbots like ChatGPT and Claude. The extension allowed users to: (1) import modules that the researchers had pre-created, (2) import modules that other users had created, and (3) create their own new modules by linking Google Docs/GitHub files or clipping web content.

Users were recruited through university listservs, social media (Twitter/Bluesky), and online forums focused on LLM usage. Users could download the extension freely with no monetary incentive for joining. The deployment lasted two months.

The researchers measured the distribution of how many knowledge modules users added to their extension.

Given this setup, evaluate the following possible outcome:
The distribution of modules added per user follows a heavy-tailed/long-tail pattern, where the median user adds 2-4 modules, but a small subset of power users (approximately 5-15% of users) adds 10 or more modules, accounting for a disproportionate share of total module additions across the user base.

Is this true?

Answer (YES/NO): NO